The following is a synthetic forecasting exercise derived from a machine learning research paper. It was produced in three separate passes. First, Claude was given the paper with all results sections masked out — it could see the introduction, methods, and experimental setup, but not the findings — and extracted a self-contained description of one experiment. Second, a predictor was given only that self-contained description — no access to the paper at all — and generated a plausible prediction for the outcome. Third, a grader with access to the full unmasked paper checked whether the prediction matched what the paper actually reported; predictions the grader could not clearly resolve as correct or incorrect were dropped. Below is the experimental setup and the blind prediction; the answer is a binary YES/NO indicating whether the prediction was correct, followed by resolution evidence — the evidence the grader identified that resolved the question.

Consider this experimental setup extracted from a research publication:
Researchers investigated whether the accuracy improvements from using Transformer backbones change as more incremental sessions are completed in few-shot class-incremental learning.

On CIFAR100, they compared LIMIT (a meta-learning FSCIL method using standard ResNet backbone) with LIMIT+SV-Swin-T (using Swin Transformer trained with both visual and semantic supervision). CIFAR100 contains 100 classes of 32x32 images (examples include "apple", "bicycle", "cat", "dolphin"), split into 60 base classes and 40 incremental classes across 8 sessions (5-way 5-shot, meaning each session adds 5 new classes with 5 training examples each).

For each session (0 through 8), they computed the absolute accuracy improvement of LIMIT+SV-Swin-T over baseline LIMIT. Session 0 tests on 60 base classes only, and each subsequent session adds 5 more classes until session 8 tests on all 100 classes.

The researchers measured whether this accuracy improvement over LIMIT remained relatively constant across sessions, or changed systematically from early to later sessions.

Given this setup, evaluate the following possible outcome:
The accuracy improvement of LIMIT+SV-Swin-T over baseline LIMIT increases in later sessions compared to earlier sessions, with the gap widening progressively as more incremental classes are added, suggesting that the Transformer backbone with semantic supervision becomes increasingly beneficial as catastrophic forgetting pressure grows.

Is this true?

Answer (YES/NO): YES